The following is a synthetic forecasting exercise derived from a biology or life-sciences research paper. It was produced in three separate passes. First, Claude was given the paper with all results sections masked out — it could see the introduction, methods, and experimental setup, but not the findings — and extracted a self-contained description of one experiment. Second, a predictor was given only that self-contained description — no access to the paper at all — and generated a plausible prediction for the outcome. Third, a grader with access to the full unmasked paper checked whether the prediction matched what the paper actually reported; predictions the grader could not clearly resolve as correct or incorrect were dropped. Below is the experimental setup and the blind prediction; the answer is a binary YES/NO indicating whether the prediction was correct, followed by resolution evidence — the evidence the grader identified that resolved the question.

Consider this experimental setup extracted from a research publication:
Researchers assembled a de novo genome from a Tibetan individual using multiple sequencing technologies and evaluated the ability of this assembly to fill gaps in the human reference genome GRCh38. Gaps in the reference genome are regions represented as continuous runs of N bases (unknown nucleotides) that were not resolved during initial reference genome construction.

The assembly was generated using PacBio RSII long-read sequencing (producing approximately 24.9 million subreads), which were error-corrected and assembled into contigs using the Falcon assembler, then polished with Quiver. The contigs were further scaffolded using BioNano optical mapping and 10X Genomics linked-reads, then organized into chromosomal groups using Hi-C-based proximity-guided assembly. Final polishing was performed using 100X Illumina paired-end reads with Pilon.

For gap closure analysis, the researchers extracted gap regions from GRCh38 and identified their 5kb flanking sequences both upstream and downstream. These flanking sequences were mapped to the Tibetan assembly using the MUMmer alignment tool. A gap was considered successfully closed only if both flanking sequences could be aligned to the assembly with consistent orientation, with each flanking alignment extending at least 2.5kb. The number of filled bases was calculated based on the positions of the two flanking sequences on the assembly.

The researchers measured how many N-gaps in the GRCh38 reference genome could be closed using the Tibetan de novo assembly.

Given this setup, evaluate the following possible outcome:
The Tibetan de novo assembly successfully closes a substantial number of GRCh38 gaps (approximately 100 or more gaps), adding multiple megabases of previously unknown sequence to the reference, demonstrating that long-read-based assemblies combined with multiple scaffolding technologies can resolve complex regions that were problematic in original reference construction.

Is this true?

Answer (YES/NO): NO